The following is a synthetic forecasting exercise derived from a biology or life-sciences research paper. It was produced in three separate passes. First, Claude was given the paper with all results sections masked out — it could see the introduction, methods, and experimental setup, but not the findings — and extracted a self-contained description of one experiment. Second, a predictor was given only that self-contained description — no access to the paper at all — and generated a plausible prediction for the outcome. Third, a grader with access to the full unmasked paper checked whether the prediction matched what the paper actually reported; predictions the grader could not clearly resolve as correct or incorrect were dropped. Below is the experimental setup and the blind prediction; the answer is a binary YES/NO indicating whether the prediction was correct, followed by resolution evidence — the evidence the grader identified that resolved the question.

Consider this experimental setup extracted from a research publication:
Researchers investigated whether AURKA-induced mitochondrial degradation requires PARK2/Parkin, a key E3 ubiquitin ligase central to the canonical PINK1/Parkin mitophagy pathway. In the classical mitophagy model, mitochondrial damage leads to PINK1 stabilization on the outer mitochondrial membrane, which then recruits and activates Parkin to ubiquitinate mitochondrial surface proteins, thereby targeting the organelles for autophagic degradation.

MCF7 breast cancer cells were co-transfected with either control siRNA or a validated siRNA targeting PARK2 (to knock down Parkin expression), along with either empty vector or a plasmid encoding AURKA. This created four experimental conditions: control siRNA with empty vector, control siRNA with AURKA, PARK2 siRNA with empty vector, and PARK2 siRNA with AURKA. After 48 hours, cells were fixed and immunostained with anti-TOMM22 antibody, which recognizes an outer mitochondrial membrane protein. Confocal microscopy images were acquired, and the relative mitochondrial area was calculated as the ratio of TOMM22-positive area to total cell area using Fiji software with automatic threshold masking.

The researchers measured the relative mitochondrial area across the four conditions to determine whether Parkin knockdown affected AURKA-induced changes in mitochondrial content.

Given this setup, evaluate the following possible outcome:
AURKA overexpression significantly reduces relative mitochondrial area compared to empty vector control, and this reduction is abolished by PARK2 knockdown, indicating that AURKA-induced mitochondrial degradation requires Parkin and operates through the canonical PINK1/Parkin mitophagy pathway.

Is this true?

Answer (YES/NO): NO